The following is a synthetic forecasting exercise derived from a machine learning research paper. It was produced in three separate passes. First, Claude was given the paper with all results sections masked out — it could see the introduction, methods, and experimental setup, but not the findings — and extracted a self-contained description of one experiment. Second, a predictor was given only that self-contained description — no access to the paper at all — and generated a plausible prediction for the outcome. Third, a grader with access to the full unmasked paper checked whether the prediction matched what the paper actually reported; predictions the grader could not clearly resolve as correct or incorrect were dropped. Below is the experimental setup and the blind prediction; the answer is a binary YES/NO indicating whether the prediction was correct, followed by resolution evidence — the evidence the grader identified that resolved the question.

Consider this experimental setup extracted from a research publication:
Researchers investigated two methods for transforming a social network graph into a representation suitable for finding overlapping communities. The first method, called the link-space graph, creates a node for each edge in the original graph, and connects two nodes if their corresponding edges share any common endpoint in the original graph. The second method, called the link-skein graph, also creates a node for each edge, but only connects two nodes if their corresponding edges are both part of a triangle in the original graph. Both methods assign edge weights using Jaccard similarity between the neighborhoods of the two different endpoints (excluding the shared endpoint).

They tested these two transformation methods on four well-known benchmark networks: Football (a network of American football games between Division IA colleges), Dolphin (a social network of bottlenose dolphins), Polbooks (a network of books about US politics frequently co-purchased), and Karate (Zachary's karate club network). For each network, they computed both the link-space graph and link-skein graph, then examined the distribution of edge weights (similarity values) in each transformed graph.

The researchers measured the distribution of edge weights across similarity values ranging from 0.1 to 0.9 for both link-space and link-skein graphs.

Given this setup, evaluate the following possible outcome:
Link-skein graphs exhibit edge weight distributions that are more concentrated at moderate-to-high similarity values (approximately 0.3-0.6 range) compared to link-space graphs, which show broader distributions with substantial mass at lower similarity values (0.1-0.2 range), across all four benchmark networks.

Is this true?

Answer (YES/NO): NO